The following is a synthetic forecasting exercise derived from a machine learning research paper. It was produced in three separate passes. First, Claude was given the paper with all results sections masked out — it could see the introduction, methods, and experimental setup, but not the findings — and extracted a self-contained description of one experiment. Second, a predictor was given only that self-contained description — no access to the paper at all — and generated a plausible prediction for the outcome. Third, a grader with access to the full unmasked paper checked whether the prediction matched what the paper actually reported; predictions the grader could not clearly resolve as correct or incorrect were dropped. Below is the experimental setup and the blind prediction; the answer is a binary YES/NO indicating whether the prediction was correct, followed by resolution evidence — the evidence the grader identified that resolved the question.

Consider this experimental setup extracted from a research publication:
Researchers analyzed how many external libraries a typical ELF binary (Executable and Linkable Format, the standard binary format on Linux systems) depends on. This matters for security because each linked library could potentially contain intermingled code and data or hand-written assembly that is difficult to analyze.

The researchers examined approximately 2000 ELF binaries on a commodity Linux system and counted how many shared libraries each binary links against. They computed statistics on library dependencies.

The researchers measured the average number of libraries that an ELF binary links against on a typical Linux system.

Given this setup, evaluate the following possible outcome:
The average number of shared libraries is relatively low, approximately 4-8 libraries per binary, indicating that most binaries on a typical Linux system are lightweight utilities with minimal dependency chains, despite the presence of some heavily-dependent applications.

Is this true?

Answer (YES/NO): NO